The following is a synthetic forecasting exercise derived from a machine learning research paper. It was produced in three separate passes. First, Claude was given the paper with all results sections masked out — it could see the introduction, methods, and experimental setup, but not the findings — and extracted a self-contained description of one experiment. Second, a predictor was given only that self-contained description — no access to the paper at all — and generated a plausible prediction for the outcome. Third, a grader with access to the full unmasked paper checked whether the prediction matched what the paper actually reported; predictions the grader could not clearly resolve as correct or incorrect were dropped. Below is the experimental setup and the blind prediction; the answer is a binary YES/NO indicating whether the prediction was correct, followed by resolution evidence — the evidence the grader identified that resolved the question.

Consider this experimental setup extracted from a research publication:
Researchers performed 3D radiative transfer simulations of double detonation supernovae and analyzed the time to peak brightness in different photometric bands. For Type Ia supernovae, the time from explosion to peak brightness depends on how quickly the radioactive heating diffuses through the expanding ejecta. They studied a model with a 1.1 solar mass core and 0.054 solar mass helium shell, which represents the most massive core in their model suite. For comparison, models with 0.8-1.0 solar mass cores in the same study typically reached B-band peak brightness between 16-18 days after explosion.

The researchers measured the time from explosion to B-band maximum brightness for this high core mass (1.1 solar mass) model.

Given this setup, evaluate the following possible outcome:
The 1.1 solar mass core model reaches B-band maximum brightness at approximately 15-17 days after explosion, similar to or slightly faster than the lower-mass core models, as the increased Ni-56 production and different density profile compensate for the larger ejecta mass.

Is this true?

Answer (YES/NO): YES